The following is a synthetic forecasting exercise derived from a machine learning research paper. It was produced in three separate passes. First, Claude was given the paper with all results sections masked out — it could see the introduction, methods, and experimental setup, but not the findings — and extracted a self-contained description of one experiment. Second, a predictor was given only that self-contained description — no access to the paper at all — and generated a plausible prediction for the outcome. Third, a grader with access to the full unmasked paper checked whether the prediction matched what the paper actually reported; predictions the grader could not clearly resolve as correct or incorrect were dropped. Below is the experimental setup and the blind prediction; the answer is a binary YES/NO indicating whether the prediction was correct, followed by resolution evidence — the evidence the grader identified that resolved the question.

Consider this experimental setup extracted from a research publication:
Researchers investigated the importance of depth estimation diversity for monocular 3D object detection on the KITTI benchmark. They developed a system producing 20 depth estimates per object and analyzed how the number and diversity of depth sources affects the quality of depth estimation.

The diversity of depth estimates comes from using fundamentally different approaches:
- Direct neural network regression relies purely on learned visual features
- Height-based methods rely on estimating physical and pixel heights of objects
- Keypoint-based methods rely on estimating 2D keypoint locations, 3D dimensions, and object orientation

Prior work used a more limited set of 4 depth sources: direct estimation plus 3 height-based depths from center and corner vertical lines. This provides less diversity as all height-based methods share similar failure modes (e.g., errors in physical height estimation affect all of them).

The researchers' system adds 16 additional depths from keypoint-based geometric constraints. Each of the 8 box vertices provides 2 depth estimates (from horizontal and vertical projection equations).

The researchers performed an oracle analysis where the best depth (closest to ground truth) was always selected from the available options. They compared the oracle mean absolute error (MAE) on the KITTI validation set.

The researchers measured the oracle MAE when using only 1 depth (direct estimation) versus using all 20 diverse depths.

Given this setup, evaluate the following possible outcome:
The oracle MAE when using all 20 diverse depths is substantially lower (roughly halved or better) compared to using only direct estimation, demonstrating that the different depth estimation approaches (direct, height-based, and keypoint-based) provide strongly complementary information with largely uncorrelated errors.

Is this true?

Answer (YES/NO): YES